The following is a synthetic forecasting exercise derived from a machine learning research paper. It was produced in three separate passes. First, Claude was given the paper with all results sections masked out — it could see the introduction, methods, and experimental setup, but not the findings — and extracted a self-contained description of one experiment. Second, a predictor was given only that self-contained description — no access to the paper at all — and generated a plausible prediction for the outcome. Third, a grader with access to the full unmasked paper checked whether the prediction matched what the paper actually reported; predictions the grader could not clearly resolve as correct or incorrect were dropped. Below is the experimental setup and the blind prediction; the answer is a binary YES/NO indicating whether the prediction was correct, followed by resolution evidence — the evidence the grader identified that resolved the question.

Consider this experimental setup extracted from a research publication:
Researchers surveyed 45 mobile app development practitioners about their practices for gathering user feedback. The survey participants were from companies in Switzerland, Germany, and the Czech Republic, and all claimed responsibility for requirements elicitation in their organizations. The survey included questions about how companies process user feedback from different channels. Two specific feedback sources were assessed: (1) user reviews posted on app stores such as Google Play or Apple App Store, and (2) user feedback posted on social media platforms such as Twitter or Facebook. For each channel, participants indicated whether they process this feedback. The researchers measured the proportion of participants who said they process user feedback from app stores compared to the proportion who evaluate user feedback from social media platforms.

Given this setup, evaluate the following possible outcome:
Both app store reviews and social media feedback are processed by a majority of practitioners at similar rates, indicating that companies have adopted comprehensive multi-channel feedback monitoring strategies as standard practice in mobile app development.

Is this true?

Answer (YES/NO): NO